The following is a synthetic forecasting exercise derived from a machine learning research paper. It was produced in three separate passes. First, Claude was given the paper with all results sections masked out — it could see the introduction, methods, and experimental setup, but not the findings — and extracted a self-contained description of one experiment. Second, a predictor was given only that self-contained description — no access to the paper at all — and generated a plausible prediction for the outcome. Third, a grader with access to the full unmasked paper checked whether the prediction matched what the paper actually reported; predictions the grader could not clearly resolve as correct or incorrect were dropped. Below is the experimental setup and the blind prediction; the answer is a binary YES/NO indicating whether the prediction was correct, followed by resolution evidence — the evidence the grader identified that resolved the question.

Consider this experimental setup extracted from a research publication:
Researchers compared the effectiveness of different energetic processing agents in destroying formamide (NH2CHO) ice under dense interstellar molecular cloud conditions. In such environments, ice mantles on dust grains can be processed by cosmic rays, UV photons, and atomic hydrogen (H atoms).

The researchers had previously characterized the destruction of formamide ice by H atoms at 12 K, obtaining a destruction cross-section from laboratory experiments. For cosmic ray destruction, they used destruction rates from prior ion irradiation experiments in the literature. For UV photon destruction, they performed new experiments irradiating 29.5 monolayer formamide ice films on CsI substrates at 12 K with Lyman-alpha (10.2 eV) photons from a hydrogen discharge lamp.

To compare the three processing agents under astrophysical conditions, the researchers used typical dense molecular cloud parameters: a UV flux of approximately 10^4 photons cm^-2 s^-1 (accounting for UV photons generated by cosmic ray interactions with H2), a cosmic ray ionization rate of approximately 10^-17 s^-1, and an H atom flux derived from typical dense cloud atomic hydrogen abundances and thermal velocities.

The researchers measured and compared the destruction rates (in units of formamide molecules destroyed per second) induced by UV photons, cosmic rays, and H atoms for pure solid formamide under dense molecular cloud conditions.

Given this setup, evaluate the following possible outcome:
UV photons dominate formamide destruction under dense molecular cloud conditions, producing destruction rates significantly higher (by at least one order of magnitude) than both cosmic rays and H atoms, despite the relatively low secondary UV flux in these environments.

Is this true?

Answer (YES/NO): NO